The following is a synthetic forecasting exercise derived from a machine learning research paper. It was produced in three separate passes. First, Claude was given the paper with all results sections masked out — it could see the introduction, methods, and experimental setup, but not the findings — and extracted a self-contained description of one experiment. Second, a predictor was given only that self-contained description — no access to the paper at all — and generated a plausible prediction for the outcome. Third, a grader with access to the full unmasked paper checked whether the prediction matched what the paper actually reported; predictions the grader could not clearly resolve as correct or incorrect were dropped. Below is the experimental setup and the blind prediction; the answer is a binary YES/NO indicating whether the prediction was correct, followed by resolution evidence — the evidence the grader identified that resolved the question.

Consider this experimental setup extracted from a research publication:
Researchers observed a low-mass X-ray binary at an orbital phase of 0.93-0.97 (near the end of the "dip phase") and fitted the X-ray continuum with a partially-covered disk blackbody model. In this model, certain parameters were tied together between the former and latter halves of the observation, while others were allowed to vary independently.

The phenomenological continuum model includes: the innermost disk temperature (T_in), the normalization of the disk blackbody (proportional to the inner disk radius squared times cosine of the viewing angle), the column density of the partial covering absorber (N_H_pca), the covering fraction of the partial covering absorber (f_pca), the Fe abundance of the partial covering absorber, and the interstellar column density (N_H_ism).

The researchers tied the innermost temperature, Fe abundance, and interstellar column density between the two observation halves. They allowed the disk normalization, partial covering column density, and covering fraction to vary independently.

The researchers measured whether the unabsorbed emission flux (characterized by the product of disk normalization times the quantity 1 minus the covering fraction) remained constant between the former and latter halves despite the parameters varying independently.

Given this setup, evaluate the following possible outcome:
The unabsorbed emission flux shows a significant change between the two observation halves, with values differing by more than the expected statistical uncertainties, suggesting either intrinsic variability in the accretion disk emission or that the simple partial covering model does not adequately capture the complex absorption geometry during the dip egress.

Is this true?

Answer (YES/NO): NO